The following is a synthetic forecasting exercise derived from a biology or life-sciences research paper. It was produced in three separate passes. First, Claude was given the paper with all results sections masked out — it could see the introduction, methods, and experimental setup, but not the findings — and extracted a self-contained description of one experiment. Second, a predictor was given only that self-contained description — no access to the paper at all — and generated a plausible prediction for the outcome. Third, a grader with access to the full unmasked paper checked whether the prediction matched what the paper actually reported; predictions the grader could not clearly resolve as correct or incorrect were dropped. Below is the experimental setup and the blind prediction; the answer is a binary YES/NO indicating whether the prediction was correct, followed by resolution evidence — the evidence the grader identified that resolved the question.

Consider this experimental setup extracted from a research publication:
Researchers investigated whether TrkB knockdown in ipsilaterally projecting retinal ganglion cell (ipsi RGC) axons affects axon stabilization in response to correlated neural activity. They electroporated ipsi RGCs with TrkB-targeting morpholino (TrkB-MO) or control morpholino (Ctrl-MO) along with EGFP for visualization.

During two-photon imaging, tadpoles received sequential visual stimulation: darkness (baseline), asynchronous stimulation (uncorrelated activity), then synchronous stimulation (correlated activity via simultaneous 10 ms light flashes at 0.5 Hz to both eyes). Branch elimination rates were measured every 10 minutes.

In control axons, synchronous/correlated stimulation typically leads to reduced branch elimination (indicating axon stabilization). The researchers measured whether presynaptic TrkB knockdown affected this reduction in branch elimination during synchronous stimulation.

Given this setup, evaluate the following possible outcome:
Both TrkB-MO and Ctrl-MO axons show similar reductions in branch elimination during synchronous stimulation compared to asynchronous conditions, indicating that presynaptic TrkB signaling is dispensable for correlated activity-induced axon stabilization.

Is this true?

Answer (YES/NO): YES